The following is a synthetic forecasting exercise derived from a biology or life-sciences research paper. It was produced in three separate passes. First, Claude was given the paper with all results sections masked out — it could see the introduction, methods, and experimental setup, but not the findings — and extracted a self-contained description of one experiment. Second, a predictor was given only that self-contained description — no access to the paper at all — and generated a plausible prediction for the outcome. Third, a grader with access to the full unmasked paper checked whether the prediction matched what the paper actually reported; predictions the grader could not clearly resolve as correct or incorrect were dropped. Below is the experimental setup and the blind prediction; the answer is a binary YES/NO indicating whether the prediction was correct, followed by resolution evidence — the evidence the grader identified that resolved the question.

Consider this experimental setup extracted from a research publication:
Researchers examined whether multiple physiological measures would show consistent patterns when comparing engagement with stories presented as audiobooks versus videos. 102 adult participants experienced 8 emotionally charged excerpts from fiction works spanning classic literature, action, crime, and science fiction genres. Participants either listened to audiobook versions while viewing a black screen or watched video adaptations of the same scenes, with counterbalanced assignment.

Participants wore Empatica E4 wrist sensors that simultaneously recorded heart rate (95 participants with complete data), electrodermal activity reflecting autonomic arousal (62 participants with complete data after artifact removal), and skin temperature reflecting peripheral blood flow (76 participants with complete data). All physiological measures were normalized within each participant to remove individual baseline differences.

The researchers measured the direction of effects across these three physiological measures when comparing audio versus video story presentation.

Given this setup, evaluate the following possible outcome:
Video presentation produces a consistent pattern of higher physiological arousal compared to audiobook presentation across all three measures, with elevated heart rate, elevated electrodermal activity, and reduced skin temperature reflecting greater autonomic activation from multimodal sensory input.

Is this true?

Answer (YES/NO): NO